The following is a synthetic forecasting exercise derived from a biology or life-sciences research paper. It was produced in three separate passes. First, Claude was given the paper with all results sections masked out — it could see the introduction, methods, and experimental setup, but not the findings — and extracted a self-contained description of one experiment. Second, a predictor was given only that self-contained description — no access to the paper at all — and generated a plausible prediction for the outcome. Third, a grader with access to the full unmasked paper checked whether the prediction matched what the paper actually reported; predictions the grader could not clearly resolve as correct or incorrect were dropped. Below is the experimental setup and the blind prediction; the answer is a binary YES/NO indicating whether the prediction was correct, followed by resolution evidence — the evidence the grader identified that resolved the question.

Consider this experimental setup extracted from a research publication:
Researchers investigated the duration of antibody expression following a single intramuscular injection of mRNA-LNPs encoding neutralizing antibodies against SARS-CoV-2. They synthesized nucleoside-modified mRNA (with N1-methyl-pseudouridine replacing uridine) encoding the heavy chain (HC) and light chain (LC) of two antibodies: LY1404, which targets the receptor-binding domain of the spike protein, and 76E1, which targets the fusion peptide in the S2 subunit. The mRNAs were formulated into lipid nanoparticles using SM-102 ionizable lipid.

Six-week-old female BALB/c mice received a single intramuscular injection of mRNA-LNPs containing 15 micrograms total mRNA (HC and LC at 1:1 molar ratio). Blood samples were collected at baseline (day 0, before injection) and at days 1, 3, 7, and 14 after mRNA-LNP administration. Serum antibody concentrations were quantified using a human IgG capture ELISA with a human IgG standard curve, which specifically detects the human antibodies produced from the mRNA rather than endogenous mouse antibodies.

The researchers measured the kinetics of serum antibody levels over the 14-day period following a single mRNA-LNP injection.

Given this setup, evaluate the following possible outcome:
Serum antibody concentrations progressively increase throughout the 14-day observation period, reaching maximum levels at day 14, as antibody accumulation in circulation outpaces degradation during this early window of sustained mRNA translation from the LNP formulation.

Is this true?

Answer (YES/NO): NO